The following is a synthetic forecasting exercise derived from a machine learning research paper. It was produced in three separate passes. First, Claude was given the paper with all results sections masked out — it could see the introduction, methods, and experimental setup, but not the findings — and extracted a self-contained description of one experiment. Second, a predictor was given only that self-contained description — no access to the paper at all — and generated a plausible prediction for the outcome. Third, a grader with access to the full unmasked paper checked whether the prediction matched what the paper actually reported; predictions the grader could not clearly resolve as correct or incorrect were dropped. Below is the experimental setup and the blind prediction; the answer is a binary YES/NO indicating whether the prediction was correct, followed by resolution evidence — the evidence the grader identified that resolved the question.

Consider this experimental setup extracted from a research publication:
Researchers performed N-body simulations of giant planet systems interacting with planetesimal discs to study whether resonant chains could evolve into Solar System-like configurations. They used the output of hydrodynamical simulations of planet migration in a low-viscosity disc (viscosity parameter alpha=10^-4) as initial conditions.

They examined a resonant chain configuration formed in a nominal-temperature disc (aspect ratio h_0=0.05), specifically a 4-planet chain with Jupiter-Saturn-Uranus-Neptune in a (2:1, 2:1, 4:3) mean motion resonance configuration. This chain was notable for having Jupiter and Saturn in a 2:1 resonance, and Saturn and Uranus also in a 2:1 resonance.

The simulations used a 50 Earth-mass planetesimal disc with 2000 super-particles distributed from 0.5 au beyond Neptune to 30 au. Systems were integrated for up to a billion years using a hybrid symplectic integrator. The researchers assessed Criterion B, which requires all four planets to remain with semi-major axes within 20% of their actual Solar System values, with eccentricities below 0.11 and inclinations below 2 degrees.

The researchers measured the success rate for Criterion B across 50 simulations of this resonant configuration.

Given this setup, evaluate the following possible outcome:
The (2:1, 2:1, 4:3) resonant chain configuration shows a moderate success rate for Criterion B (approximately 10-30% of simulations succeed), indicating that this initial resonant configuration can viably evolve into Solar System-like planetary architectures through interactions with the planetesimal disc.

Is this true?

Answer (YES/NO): NO